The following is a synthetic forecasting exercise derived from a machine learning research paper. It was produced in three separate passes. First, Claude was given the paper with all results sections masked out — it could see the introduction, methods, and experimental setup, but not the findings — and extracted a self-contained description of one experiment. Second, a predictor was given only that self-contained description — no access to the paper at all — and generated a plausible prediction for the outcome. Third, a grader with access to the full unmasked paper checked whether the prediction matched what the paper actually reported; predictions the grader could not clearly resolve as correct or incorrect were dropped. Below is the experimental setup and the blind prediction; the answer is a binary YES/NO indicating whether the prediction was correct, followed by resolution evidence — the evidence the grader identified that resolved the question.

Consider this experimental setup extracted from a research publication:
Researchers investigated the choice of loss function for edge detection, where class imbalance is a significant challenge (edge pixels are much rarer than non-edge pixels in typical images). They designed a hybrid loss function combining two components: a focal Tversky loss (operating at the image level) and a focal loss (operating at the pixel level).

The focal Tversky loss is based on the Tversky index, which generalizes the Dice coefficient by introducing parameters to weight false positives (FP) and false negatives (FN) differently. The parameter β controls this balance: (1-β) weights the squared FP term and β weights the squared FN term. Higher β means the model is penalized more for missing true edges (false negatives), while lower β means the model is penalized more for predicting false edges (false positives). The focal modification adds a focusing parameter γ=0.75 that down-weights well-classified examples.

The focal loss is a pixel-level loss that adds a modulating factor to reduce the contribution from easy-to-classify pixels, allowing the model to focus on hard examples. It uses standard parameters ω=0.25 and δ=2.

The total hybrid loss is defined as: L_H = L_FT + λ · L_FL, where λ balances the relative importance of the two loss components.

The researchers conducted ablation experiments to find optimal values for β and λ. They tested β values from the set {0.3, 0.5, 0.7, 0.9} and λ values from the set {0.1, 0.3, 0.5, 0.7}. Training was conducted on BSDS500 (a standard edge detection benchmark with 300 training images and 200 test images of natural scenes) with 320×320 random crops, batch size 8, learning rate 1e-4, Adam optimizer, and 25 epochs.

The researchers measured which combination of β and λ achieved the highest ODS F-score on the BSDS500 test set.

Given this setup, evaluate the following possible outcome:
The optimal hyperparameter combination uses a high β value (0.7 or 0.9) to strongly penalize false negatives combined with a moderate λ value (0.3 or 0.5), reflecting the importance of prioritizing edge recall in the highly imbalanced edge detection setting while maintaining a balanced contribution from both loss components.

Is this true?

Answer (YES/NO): NO